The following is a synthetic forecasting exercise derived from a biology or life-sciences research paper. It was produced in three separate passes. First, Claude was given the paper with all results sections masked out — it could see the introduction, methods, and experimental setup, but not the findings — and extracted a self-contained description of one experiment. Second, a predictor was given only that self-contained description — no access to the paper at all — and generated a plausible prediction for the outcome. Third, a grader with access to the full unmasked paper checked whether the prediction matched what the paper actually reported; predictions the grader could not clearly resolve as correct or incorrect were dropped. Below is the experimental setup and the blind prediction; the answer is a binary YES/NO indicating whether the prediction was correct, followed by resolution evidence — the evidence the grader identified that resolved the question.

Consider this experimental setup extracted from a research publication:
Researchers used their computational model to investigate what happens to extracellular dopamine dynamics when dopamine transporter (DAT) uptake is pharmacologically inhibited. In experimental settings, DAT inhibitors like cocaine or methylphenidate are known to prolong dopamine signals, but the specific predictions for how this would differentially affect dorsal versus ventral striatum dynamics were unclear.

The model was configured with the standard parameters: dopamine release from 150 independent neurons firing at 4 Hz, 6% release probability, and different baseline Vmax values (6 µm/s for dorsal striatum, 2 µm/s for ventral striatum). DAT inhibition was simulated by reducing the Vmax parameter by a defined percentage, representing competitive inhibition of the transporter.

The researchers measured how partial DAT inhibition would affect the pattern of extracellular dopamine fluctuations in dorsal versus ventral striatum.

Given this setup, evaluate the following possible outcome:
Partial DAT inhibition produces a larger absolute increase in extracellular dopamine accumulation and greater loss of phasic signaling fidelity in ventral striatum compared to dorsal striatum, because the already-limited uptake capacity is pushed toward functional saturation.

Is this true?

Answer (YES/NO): NO